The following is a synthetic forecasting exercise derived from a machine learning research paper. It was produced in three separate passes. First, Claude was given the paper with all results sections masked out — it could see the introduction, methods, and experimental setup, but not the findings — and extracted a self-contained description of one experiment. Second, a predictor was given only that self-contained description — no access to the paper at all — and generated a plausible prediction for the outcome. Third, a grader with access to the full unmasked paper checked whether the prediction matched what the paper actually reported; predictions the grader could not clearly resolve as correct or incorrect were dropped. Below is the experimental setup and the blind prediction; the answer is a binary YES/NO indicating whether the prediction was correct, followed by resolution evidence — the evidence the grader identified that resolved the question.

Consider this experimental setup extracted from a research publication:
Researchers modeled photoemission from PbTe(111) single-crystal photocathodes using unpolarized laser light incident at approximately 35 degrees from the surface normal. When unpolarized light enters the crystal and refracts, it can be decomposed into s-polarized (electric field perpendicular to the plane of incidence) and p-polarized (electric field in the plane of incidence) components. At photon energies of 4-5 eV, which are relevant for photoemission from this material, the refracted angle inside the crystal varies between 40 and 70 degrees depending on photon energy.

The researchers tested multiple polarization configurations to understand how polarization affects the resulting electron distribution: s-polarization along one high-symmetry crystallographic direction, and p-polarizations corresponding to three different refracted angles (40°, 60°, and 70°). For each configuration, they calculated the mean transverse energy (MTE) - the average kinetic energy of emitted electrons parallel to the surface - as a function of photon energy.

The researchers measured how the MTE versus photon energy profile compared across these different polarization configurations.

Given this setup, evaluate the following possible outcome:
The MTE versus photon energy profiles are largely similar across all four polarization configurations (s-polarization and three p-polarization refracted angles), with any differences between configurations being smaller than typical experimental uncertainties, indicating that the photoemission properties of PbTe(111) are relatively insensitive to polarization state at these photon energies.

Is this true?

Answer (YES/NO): YES